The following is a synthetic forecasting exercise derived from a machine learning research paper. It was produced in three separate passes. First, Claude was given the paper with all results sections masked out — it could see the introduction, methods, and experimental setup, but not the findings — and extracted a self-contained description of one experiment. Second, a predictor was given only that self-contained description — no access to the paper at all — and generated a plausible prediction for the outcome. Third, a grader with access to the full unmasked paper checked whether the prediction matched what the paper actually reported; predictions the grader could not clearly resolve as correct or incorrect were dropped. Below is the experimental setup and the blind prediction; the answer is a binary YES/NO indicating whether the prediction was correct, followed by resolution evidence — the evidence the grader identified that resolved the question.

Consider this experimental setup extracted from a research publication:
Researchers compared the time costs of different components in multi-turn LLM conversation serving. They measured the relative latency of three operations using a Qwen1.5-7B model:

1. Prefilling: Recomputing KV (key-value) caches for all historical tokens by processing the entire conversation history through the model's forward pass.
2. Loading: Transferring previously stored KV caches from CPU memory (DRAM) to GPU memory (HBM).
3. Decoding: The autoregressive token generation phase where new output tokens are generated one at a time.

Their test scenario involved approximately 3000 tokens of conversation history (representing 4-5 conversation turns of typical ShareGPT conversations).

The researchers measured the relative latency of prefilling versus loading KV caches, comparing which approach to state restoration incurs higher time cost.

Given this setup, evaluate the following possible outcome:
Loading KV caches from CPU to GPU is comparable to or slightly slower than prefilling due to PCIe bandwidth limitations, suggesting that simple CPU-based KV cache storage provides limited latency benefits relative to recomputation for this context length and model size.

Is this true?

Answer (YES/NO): NO